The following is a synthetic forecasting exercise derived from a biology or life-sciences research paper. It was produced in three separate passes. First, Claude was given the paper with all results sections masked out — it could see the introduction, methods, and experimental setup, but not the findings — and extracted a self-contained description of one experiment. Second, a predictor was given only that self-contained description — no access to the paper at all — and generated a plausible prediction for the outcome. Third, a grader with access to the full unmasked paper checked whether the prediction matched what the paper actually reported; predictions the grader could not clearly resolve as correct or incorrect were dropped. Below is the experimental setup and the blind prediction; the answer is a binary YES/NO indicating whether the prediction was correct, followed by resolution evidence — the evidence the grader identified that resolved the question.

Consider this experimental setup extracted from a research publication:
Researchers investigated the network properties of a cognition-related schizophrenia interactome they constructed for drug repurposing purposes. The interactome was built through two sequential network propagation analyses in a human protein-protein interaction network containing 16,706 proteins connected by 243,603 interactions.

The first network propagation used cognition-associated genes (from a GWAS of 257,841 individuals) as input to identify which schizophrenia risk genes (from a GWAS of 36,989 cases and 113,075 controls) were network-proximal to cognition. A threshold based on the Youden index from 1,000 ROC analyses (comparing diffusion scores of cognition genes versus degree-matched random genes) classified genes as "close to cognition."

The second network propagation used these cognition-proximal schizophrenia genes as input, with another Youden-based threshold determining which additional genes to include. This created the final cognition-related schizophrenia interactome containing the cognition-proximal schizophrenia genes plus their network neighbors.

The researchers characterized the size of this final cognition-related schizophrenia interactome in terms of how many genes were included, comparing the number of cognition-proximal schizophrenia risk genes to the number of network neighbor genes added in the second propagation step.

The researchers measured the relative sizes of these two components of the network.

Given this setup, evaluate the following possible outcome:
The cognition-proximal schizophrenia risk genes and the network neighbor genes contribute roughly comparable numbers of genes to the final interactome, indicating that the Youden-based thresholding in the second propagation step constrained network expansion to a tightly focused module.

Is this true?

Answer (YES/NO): NO